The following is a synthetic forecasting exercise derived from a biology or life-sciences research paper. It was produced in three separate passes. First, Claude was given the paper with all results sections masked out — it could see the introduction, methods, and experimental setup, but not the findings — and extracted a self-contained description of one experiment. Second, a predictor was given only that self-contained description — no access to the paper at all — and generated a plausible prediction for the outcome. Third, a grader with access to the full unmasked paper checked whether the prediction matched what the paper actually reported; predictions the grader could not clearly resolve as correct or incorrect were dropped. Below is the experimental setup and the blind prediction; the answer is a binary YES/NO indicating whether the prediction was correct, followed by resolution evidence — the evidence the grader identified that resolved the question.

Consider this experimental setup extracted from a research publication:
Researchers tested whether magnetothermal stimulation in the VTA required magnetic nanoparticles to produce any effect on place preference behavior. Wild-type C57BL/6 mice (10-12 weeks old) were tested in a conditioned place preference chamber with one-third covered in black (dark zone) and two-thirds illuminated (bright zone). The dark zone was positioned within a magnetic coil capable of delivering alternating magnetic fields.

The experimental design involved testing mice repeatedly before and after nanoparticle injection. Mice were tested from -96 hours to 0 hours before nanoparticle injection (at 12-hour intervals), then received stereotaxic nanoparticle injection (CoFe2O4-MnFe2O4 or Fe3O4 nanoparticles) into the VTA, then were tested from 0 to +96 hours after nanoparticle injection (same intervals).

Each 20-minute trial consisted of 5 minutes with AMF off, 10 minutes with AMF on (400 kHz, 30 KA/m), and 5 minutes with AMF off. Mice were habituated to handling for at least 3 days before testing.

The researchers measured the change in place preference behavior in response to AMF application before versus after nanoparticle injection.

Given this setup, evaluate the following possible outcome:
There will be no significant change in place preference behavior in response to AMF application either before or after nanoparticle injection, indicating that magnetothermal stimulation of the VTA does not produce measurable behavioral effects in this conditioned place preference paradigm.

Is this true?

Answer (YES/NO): NO